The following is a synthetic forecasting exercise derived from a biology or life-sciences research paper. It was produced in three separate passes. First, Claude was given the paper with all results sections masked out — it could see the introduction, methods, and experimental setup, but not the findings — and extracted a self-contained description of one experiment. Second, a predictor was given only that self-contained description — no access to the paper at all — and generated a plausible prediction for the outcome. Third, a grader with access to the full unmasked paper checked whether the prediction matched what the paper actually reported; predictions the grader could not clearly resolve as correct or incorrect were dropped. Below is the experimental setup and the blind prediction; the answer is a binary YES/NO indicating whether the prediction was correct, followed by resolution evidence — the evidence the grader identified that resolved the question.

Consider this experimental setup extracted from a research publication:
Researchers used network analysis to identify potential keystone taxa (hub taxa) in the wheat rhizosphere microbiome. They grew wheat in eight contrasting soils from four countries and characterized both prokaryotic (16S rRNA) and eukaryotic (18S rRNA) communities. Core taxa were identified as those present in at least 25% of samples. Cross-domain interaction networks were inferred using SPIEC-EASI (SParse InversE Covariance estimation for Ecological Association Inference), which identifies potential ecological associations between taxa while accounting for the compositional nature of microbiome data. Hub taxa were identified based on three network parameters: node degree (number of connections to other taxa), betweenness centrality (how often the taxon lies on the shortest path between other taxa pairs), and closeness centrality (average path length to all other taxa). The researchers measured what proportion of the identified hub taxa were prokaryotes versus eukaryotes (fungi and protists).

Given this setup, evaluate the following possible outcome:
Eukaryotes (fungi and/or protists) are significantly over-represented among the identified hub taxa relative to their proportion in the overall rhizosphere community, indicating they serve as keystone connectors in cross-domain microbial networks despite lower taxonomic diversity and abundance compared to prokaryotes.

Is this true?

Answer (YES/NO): NO